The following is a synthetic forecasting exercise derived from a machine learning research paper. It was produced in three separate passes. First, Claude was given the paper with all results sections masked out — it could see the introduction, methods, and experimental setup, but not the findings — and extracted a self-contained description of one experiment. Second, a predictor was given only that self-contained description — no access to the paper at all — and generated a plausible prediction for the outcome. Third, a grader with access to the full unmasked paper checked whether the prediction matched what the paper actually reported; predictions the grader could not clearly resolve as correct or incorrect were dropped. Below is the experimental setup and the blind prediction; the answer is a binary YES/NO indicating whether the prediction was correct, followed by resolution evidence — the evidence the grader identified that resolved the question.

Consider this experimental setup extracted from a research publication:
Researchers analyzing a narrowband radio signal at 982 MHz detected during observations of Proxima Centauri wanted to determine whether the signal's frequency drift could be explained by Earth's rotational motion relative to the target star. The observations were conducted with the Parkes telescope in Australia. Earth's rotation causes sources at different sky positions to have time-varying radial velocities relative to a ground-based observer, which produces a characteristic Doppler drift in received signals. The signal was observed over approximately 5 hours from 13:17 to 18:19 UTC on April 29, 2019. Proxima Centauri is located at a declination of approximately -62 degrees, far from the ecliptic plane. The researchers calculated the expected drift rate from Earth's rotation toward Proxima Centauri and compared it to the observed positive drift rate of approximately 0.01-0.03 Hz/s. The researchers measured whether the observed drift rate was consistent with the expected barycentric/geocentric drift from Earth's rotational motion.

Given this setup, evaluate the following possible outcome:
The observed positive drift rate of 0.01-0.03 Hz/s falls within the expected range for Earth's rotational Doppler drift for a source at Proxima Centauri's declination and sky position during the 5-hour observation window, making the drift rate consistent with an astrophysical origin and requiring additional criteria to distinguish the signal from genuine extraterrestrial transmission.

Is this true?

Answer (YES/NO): NO